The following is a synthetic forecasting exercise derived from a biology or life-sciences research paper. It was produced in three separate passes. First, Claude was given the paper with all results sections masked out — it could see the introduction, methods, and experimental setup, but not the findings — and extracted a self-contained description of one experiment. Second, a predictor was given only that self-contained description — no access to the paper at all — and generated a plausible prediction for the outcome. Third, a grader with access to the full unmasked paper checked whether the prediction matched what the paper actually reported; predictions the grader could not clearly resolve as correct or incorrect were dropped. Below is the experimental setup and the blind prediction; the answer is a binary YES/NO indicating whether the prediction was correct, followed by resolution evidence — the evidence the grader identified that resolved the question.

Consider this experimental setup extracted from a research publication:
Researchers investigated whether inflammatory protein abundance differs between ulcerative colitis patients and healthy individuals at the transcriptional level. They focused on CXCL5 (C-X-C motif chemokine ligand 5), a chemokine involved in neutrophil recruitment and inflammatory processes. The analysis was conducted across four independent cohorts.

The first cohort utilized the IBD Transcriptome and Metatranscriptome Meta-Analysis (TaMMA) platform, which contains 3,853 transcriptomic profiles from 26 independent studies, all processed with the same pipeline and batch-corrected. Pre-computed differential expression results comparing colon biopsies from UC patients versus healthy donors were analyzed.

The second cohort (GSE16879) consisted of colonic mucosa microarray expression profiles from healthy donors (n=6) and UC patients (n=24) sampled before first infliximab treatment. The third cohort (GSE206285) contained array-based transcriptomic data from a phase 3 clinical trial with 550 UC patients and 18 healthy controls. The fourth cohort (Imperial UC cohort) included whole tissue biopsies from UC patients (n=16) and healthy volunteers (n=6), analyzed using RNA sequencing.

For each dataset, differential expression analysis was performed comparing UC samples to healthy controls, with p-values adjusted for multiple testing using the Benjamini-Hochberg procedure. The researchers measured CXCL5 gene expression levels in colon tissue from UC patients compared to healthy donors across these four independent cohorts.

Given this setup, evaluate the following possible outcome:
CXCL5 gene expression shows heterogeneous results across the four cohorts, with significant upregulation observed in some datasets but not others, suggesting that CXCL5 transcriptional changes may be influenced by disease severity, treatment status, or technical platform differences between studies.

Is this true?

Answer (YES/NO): NO